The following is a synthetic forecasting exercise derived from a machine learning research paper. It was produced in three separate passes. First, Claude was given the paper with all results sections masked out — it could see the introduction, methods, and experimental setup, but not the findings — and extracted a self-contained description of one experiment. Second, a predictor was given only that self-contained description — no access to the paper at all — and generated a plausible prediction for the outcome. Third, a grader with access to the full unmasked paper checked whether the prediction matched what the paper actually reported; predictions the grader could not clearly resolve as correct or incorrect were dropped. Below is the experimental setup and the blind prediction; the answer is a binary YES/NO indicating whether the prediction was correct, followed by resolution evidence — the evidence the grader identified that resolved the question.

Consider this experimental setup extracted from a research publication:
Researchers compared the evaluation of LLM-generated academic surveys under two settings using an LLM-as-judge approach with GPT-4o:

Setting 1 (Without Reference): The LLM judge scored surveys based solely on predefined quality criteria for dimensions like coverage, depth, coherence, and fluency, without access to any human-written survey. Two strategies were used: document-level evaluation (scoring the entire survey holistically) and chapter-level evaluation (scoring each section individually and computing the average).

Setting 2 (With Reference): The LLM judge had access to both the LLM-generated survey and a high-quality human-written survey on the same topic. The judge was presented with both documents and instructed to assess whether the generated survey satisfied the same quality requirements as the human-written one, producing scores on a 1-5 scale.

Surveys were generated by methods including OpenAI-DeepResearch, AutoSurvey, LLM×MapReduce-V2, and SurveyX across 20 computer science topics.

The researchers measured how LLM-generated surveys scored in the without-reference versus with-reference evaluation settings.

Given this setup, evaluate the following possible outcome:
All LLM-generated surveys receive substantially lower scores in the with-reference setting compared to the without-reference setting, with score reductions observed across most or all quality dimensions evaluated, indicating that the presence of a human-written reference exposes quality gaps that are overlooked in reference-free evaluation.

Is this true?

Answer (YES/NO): YES